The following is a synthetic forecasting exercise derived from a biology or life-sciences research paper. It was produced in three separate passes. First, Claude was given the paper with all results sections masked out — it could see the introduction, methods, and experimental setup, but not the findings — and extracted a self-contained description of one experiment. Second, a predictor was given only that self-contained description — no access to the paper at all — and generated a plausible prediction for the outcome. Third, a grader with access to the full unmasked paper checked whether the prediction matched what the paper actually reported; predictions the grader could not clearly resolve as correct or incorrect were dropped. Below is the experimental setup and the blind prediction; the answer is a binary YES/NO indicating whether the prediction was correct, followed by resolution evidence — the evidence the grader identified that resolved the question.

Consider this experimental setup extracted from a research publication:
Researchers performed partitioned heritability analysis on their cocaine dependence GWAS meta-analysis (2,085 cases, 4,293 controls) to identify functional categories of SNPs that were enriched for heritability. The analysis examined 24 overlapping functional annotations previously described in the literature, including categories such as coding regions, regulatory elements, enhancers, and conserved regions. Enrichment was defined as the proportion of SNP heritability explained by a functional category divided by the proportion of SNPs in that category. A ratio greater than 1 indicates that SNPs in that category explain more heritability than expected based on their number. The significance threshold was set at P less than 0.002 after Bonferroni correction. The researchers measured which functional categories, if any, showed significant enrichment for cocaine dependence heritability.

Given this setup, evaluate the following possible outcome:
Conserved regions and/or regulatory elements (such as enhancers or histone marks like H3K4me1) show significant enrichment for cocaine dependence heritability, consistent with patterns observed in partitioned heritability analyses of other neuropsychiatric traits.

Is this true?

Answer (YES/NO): NO